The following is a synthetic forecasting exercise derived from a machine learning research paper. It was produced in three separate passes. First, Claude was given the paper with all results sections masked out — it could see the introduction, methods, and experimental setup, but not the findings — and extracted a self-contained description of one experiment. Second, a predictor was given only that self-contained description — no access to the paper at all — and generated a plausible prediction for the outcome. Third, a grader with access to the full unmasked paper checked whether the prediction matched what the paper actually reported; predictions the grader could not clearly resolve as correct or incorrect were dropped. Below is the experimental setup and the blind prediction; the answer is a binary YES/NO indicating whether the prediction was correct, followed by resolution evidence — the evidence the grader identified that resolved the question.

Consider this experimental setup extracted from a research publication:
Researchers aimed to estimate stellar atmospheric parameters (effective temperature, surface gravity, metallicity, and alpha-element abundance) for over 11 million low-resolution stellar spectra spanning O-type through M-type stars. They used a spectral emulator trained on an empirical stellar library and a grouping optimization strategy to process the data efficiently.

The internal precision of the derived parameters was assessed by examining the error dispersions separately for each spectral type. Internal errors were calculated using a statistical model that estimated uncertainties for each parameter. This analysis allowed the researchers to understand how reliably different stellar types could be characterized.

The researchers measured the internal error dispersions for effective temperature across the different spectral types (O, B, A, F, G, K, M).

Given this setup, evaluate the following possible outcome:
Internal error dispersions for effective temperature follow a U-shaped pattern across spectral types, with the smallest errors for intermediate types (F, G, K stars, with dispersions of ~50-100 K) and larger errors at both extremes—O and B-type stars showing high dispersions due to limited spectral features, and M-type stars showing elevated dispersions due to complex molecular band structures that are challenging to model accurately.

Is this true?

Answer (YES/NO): NO